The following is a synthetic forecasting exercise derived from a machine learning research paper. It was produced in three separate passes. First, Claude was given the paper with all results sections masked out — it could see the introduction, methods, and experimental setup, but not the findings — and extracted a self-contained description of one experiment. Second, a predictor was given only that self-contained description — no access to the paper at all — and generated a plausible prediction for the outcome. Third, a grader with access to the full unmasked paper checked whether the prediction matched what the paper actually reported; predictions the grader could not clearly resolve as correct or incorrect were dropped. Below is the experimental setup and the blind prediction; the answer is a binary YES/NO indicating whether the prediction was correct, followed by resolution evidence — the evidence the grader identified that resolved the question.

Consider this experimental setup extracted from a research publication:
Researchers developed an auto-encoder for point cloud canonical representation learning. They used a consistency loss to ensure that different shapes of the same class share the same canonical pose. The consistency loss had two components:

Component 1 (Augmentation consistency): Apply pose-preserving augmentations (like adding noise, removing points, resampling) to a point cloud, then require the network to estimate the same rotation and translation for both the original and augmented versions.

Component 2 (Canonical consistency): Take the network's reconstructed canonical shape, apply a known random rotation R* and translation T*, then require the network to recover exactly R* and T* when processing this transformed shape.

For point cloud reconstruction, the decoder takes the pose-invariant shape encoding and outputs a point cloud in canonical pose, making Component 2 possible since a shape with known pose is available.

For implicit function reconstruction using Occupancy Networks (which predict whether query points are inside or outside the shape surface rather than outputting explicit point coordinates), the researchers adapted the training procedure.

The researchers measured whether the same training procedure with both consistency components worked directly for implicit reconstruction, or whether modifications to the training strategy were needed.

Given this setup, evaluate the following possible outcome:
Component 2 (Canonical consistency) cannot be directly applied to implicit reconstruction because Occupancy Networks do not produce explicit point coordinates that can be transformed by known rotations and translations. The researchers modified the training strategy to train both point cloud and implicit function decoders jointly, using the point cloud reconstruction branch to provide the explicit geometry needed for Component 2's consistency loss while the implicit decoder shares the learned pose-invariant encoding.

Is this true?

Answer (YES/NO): NO